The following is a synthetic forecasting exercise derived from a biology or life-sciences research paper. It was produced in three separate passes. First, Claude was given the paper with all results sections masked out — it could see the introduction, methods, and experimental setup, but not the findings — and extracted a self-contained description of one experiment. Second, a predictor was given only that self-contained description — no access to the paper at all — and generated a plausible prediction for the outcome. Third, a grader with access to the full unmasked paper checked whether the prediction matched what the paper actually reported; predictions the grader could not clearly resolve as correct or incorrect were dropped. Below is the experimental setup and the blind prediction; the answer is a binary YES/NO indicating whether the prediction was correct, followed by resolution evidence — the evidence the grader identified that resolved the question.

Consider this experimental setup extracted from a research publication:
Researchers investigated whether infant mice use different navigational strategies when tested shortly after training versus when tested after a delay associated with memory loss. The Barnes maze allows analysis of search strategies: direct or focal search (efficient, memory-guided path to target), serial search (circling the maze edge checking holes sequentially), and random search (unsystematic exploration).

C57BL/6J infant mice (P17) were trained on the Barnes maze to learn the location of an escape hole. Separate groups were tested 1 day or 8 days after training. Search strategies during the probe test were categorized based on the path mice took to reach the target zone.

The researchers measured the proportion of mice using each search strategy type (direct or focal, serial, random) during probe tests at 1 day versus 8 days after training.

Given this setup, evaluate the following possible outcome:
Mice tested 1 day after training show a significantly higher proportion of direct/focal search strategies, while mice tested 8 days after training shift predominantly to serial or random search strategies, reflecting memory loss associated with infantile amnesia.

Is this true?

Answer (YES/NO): YES